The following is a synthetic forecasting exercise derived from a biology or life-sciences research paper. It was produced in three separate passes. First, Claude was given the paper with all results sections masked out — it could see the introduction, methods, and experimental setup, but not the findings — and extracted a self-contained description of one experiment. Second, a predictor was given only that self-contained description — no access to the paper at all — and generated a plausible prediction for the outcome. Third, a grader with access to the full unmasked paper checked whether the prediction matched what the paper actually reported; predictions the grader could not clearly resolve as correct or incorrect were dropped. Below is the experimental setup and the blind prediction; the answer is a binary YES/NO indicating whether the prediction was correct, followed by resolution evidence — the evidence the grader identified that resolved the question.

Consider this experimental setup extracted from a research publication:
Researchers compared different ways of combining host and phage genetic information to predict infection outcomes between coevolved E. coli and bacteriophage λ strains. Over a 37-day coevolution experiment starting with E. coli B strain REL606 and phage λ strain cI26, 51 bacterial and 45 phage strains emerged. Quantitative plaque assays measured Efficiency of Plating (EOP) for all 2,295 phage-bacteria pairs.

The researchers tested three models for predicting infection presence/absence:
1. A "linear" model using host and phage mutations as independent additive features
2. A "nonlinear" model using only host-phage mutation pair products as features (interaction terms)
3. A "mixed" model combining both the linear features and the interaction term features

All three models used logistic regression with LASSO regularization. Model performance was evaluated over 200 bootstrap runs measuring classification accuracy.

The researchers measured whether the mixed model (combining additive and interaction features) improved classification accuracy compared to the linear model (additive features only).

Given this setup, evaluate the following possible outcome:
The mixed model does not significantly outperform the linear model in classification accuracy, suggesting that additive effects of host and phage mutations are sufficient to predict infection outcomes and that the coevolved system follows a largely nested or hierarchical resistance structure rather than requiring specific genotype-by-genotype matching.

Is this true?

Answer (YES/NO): YES